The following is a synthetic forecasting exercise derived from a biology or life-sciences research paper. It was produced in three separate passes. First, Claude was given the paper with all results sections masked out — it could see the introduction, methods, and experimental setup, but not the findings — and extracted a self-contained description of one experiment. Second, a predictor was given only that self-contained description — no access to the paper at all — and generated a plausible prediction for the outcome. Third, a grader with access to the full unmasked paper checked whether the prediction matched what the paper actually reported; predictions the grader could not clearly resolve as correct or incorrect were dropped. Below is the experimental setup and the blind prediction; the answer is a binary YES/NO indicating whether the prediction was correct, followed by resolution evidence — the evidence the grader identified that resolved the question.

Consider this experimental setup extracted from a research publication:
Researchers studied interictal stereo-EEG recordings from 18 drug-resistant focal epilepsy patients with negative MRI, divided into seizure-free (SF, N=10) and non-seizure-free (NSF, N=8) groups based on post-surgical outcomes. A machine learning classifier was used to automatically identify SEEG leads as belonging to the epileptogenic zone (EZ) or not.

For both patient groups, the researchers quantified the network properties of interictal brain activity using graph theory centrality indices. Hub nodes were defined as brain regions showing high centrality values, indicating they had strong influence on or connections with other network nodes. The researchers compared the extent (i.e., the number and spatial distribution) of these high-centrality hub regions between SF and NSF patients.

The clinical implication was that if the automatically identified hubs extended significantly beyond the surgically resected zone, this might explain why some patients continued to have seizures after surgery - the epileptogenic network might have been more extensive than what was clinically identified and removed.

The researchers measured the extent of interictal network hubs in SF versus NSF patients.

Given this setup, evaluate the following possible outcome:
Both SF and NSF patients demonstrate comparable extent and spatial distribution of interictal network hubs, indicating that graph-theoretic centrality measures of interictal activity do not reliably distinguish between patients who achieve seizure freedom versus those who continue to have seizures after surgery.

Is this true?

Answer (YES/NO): NO